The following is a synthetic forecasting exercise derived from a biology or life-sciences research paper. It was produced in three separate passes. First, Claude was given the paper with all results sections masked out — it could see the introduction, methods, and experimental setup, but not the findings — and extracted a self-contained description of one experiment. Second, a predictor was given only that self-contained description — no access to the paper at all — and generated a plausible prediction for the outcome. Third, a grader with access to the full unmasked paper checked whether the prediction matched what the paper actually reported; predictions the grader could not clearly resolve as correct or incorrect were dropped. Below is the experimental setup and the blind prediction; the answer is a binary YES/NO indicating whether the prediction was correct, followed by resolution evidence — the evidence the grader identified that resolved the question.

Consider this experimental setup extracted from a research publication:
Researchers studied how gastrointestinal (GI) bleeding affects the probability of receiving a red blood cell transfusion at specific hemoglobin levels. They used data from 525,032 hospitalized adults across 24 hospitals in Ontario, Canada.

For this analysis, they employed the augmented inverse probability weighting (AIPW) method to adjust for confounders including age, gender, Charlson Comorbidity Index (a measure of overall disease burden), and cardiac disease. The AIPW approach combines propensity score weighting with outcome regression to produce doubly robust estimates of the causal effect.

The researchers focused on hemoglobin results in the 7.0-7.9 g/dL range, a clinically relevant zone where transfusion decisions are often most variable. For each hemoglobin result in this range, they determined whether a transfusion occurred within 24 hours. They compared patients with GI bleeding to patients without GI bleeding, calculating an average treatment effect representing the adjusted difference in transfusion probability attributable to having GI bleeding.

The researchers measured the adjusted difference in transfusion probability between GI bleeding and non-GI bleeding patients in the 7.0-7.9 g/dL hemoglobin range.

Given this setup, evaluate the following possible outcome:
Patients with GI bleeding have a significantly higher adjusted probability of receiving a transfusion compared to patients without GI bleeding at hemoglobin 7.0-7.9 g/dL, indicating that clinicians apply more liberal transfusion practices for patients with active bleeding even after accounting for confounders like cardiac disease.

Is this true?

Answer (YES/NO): YES